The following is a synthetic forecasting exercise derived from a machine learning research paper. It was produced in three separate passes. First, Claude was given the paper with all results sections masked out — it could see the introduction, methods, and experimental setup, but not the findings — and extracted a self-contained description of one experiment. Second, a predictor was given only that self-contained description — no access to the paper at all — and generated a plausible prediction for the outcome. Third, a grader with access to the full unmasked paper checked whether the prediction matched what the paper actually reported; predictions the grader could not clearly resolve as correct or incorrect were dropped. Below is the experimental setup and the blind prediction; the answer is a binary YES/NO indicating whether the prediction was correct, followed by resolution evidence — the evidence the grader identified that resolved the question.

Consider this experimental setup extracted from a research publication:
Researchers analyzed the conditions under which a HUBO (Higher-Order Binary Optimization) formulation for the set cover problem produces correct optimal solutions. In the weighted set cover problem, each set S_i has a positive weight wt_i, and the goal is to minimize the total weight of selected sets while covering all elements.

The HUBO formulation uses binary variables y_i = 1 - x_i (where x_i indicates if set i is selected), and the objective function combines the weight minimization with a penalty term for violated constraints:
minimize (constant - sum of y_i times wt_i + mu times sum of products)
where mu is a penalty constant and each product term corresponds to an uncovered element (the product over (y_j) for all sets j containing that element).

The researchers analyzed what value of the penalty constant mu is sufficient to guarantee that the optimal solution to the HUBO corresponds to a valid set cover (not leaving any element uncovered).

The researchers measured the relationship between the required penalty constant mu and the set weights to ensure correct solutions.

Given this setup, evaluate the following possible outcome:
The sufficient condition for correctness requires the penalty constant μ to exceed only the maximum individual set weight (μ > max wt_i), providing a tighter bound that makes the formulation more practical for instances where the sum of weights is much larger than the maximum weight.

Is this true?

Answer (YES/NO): YES